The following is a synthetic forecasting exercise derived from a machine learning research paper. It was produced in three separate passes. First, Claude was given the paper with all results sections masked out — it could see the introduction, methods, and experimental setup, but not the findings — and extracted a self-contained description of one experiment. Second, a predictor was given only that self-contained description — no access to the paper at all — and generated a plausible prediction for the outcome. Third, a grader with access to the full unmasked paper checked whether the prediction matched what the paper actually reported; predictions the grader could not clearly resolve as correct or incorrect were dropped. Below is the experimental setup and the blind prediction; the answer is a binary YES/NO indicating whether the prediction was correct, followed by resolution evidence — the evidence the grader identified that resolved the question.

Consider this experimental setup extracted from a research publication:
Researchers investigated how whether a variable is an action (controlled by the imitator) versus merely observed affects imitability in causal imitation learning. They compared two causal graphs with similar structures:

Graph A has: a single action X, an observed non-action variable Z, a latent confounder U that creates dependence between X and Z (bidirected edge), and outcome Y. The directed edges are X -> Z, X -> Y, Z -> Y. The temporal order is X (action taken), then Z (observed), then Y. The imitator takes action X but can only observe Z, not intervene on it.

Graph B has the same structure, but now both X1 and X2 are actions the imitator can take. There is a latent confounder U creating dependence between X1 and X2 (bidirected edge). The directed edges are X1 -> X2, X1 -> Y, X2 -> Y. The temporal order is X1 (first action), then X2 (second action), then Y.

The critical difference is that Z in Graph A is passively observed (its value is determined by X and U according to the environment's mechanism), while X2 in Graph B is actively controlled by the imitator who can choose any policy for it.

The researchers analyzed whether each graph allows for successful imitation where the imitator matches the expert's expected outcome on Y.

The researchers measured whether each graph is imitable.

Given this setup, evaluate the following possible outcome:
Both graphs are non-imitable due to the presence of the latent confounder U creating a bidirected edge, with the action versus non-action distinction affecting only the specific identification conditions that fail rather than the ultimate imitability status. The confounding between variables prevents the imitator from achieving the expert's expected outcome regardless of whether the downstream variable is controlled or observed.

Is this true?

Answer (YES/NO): NO